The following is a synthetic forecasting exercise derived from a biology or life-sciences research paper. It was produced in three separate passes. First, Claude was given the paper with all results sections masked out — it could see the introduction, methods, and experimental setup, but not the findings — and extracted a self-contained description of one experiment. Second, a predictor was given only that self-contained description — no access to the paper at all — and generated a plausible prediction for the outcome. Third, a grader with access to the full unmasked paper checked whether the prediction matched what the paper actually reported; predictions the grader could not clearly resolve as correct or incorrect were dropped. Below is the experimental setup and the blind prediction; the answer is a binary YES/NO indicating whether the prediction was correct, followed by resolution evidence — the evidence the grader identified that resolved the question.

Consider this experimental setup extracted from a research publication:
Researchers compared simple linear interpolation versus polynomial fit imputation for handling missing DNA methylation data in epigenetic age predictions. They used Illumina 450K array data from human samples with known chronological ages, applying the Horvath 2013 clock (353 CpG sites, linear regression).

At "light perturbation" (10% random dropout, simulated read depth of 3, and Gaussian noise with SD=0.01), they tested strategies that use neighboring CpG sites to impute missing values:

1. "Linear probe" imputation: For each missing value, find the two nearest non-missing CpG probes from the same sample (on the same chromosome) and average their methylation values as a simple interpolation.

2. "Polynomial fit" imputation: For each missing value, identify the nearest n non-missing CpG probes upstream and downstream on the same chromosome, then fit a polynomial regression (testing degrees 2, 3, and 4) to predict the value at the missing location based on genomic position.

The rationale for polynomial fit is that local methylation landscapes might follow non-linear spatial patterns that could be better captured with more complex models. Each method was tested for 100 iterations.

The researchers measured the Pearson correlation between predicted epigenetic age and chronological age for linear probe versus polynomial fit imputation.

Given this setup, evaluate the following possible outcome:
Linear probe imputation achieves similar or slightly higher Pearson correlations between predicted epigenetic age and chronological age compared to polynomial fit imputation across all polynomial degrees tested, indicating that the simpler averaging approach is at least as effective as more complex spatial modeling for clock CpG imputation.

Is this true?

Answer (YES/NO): NO